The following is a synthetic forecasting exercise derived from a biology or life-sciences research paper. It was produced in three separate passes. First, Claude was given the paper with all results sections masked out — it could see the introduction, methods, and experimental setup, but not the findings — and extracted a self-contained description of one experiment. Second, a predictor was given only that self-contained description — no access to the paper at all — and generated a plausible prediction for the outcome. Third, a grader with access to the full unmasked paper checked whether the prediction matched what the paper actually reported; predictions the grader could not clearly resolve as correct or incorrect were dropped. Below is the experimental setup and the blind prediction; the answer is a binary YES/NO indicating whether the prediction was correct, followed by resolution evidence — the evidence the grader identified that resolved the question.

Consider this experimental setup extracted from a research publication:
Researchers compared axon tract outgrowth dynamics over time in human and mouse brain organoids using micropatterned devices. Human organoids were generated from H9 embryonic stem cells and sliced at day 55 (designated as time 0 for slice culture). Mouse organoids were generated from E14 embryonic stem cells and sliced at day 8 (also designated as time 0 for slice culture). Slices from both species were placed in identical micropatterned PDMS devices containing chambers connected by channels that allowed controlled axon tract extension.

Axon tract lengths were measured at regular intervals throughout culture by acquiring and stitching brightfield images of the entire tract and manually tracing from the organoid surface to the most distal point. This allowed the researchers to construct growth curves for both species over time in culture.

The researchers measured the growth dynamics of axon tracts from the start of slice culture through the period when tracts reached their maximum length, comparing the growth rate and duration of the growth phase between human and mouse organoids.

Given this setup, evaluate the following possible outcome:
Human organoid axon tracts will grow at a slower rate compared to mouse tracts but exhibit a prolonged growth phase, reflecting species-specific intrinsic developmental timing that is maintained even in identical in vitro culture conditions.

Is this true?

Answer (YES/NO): YES